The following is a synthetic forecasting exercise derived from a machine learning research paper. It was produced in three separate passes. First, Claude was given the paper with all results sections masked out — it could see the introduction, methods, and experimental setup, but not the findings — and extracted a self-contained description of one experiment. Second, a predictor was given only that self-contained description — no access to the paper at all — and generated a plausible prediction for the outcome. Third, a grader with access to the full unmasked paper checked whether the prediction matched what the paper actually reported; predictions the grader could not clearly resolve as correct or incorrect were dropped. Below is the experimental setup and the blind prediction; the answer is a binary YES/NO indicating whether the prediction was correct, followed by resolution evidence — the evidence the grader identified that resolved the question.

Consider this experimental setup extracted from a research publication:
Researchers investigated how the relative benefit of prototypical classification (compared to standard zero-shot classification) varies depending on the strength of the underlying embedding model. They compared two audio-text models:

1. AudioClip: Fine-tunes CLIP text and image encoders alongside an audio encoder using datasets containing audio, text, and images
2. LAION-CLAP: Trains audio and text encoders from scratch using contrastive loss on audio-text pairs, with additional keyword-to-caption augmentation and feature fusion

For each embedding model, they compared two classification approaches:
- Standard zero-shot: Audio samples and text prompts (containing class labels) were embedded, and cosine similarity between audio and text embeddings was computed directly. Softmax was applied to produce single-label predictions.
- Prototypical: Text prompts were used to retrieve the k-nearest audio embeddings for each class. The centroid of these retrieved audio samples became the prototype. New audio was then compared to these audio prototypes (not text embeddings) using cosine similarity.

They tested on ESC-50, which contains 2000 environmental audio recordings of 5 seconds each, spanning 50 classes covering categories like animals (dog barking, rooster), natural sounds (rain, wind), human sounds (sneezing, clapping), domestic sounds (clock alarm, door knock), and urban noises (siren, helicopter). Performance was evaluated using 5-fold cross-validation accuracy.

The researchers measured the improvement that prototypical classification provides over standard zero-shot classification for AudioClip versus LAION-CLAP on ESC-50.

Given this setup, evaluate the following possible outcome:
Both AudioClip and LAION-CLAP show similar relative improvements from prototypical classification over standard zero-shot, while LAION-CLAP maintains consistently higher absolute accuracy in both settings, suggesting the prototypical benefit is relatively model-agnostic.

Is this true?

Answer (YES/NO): NO